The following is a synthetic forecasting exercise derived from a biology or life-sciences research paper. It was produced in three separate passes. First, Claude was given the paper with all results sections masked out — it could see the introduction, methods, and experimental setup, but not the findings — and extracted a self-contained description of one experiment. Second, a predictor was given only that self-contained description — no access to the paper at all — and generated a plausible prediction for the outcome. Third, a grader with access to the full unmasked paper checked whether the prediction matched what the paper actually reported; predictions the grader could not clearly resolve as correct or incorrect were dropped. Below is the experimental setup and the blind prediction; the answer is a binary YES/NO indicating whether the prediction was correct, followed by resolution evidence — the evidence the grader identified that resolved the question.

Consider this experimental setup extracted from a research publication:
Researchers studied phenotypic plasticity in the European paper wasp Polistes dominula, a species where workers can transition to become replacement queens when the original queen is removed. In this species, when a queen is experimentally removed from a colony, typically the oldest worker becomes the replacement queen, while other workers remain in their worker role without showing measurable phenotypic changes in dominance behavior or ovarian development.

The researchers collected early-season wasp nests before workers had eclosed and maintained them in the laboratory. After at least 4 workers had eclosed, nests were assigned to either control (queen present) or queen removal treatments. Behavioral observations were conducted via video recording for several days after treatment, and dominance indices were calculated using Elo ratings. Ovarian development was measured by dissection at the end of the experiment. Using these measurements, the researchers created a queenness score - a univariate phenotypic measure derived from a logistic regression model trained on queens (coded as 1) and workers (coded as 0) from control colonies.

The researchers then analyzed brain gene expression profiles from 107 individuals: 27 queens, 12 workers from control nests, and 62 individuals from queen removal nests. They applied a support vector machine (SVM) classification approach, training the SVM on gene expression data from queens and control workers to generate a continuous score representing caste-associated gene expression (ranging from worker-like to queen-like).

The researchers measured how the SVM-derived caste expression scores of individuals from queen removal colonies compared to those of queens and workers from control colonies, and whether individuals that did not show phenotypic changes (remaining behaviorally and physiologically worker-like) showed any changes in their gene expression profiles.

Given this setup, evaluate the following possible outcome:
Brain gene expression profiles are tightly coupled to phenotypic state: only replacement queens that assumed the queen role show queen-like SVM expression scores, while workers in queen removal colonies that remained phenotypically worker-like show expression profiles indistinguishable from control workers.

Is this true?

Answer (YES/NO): NO